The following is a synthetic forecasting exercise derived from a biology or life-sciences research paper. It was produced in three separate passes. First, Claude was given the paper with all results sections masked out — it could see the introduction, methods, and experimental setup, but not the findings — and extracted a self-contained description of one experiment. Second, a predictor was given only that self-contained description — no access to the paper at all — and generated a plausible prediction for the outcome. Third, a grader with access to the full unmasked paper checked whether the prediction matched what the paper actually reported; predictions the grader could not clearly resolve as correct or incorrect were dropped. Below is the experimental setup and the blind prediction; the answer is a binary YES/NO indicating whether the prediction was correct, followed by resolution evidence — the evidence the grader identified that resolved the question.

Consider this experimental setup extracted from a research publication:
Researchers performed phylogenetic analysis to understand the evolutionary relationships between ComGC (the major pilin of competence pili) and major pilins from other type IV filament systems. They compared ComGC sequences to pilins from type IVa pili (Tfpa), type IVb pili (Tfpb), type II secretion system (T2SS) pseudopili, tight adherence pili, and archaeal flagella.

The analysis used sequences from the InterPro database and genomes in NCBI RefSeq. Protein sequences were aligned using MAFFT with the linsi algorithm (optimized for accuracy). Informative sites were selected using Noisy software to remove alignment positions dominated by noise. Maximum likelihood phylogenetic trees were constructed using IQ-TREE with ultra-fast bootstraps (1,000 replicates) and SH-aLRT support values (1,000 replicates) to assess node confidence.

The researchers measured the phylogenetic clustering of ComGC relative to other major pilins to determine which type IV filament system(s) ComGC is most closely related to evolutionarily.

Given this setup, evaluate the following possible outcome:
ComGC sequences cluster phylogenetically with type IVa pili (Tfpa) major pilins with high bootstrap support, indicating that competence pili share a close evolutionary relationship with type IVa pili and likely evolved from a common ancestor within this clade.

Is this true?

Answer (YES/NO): NO